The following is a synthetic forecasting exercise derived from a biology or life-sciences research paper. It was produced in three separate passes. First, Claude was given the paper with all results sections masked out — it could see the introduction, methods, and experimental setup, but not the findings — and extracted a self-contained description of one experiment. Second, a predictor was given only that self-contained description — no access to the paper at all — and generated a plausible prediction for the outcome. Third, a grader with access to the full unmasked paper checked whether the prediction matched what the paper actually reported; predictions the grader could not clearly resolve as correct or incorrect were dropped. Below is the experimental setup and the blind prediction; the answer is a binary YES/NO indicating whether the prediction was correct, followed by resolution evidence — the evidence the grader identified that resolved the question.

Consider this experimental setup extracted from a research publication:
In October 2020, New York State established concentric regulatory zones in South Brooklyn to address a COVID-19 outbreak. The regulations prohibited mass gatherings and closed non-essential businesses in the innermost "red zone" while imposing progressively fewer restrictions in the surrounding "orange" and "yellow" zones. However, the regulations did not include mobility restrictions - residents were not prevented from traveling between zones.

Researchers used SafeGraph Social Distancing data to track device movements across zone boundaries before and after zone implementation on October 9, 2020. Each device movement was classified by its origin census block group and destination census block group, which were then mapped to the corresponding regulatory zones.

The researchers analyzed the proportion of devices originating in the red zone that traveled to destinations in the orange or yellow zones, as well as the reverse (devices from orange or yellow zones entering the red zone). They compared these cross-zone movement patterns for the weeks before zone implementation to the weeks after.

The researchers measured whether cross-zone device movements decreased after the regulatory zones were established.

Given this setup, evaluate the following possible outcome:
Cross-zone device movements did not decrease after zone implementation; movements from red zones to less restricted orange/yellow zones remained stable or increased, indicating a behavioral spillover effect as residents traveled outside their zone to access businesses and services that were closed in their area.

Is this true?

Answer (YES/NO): NO